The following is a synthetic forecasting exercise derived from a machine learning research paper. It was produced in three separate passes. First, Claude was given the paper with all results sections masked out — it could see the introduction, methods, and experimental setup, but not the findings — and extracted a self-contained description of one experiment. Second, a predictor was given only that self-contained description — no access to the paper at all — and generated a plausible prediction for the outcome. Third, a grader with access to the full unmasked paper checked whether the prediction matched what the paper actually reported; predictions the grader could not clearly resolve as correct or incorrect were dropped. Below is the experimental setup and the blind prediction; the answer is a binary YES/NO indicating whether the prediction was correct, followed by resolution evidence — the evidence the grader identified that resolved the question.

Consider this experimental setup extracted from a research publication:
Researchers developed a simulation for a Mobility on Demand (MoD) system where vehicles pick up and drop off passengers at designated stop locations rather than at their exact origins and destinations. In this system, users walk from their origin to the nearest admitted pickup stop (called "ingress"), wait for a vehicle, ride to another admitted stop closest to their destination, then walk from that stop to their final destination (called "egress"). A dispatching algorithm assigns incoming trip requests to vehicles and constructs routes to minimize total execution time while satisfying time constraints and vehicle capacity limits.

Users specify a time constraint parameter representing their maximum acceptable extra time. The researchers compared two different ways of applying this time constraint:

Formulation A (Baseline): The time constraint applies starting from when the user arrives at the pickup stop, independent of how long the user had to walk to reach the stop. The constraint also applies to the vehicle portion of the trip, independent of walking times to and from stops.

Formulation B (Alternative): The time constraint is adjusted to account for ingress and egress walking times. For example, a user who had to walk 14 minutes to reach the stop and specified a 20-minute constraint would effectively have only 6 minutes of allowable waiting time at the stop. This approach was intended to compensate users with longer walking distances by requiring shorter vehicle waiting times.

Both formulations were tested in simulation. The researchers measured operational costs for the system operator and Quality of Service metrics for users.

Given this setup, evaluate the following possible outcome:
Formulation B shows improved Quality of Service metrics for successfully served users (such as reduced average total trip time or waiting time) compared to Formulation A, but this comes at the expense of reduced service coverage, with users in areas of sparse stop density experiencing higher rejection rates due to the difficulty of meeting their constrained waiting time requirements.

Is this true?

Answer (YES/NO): NO